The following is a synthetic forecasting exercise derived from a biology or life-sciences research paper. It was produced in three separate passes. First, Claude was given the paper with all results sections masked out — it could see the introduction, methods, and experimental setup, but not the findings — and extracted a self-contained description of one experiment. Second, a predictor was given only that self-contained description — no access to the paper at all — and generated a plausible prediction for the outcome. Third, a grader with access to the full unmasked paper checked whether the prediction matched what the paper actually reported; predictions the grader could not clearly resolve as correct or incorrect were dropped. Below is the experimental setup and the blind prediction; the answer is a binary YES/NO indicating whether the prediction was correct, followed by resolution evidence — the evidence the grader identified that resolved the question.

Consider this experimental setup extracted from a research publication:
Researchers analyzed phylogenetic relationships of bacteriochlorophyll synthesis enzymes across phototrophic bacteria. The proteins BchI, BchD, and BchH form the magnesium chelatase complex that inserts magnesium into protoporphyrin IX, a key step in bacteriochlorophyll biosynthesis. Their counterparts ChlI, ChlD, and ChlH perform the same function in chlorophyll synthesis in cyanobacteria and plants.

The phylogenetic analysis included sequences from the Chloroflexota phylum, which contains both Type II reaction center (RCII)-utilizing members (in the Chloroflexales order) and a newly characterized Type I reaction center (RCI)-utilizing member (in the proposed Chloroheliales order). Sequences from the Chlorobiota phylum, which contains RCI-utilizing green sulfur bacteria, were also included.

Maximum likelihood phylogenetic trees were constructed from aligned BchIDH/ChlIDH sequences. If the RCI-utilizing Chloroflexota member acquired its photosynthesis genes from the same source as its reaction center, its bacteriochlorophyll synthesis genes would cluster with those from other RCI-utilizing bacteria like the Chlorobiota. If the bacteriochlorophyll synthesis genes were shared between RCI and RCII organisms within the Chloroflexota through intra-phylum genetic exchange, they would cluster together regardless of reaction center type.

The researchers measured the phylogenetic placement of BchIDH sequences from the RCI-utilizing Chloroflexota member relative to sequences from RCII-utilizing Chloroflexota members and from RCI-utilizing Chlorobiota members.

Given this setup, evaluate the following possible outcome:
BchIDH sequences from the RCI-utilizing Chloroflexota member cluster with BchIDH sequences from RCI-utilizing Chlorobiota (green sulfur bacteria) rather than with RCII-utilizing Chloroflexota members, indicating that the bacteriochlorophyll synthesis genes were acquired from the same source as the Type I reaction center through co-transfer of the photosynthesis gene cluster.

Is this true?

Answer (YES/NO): NO